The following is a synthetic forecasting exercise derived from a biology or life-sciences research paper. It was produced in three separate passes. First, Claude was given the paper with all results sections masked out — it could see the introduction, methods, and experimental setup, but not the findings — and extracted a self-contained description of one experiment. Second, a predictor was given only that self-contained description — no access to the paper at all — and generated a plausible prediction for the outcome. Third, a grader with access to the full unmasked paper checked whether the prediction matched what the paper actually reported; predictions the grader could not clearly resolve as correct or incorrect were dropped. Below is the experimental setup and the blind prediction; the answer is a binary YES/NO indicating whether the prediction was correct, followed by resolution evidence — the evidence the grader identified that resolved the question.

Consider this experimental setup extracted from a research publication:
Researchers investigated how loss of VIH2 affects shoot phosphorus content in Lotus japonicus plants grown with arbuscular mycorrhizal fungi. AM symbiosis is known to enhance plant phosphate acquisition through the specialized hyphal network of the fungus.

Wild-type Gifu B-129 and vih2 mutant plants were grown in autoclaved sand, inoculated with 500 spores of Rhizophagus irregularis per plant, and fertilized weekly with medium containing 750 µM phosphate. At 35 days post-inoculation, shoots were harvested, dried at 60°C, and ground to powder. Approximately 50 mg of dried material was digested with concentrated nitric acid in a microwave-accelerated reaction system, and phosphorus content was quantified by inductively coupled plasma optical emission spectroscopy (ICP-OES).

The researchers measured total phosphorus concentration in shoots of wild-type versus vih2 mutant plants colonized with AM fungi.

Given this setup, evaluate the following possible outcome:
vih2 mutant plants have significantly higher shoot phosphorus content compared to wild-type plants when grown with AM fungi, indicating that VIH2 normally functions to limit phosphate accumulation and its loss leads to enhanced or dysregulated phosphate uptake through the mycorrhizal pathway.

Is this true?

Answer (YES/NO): YES